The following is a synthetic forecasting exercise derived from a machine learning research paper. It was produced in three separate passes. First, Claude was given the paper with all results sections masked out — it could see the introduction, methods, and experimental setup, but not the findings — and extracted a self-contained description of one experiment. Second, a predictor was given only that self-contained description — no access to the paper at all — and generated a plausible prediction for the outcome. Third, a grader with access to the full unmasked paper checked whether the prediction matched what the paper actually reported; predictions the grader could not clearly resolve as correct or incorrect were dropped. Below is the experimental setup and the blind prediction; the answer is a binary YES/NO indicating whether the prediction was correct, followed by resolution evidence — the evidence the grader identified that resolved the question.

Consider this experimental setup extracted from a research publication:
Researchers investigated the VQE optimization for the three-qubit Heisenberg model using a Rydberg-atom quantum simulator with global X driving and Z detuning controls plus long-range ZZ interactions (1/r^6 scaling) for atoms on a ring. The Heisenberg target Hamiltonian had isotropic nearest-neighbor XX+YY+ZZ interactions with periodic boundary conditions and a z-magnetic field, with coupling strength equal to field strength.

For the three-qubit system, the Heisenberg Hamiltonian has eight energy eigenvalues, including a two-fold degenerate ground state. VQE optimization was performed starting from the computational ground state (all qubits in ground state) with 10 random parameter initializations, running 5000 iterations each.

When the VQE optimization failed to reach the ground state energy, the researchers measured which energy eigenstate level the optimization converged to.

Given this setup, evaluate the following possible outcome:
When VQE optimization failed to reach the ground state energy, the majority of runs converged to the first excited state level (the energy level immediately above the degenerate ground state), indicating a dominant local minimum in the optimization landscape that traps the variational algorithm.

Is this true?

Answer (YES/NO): NO